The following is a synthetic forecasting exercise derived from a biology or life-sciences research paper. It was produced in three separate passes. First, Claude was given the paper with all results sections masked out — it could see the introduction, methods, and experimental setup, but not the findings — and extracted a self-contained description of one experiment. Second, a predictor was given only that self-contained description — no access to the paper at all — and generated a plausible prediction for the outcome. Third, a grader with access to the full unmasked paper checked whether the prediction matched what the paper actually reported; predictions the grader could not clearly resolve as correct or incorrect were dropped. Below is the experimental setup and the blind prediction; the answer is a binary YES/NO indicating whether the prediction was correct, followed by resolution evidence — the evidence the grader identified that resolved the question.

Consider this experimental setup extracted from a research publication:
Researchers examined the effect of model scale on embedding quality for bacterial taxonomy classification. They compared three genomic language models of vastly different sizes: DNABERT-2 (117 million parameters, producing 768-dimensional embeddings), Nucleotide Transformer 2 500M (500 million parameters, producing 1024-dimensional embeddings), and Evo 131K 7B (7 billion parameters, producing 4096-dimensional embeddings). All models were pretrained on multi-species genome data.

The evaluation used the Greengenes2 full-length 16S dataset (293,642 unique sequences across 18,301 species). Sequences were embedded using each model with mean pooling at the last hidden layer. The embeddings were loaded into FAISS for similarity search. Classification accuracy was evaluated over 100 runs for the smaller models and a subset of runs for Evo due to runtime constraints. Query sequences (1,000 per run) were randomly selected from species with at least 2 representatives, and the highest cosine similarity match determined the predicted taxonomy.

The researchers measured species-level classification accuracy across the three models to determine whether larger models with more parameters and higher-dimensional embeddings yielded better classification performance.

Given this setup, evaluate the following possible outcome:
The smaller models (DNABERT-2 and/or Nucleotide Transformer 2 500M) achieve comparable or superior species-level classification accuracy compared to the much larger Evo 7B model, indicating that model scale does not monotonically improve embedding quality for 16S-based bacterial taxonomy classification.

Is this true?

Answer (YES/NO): YES